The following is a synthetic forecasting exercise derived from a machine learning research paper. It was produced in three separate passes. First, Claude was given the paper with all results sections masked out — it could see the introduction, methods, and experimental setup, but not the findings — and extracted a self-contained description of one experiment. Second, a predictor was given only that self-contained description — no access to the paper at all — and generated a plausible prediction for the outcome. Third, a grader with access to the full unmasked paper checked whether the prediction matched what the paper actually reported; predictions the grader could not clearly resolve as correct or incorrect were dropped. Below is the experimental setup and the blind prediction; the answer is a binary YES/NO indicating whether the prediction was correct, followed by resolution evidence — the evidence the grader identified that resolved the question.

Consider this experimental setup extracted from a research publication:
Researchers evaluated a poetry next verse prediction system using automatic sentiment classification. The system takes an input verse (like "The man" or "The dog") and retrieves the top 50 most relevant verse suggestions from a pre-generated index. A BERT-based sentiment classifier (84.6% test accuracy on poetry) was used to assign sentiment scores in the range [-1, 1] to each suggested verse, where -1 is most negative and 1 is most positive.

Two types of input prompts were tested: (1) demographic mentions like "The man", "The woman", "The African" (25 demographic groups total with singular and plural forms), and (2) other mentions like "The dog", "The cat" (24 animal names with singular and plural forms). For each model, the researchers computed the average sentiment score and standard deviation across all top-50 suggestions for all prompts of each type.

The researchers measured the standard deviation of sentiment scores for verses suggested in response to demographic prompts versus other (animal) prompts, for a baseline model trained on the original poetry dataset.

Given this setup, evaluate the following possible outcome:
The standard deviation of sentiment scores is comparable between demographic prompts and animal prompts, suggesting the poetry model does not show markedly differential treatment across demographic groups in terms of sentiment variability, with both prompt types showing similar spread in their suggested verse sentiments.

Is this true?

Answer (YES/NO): YES